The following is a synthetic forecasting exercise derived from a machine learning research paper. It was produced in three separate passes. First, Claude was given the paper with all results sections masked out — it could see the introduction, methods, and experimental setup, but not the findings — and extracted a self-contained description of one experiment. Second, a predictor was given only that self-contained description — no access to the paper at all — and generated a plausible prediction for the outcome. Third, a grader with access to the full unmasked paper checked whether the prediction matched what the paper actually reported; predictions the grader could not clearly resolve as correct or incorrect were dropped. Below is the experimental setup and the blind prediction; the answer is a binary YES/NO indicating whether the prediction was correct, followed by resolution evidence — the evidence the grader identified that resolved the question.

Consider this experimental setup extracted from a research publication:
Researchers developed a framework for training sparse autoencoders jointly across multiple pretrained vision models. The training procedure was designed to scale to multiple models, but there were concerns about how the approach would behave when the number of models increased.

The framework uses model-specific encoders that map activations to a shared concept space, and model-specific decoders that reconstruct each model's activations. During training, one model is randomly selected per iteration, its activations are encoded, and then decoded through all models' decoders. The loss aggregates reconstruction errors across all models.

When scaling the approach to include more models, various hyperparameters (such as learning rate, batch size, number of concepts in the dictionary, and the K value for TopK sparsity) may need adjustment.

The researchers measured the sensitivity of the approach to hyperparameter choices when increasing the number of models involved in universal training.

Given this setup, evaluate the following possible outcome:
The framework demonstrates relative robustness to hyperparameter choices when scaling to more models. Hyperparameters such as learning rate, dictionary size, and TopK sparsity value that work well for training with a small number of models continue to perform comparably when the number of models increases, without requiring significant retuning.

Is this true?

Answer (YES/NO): NO